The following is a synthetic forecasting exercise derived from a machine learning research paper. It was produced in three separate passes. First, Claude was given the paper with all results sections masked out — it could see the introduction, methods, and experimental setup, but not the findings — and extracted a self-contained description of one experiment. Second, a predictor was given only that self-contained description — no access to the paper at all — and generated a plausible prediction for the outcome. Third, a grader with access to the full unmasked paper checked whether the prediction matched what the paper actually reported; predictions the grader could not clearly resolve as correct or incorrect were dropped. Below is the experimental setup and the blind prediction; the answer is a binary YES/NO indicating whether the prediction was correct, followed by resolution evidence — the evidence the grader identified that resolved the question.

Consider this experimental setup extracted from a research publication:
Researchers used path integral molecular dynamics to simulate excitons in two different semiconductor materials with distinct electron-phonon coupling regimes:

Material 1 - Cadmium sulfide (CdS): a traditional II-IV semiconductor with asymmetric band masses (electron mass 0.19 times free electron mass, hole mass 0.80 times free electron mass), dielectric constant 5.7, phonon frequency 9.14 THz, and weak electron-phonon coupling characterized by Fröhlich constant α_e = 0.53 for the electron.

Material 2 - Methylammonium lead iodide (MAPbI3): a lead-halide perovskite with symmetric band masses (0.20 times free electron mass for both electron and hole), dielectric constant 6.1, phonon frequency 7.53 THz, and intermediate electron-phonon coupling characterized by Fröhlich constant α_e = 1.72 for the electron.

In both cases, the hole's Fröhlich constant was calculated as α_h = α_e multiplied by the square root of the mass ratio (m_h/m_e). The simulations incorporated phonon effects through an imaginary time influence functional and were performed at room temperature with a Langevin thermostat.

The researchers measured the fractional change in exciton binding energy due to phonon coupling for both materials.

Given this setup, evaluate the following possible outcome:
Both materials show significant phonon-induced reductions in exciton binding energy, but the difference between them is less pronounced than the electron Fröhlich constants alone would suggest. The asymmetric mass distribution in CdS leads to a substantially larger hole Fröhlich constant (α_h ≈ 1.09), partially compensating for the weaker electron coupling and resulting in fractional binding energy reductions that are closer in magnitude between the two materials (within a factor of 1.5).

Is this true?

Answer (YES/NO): NO